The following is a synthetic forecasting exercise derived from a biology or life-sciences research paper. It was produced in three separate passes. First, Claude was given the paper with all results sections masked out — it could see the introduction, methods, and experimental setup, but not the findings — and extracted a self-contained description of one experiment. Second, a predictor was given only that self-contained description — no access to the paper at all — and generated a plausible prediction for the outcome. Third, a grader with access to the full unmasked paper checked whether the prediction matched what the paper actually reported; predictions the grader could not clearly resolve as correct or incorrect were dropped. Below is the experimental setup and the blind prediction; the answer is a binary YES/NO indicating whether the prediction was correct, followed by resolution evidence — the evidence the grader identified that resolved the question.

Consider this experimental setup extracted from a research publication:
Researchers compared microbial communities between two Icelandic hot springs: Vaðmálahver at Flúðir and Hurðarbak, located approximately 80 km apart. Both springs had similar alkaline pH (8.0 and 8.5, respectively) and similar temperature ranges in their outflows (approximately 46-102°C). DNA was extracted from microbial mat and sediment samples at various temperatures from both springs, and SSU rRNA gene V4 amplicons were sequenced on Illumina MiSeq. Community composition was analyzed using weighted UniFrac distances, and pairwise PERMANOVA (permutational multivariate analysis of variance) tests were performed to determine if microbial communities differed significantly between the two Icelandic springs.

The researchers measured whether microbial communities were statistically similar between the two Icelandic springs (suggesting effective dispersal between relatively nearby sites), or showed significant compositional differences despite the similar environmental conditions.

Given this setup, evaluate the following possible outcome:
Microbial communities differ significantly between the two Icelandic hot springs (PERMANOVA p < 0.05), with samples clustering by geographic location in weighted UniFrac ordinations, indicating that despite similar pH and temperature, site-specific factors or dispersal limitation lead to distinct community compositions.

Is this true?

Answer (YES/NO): NO